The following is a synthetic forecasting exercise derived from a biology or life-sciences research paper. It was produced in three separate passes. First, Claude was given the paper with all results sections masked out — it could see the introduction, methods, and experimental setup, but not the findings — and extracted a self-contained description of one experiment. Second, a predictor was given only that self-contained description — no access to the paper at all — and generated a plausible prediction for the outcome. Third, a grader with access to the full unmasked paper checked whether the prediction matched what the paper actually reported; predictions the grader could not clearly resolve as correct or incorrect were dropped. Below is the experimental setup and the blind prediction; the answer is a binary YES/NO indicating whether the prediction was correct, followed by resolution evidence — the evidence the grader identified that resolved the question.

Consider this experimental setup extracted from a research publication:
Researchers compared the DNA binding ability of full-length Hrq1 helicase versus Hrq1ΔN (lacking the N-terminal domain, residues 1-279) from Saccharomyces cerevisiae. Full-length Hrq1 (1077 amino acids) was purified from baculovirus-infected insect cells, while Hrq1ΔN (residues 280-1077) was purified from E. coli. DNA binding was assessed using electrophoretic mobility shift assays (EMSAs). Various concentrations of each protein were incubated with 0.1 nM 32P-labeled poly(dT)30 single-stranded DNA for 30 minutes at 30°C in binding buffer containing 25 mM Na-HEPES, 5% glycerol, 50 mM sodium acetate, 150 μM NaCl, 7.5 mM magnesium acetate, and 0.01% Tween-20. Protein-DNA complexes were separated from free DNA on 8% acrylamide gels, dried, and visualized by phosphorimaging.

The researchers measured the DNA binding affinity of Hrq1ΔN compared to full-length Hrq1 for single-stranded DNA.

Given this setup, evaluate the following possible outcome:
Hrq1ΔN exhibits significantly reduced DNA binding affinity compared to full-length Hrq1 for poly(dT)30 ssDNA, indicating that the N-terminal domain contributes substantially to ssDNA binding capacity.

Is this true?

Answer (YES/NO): YES